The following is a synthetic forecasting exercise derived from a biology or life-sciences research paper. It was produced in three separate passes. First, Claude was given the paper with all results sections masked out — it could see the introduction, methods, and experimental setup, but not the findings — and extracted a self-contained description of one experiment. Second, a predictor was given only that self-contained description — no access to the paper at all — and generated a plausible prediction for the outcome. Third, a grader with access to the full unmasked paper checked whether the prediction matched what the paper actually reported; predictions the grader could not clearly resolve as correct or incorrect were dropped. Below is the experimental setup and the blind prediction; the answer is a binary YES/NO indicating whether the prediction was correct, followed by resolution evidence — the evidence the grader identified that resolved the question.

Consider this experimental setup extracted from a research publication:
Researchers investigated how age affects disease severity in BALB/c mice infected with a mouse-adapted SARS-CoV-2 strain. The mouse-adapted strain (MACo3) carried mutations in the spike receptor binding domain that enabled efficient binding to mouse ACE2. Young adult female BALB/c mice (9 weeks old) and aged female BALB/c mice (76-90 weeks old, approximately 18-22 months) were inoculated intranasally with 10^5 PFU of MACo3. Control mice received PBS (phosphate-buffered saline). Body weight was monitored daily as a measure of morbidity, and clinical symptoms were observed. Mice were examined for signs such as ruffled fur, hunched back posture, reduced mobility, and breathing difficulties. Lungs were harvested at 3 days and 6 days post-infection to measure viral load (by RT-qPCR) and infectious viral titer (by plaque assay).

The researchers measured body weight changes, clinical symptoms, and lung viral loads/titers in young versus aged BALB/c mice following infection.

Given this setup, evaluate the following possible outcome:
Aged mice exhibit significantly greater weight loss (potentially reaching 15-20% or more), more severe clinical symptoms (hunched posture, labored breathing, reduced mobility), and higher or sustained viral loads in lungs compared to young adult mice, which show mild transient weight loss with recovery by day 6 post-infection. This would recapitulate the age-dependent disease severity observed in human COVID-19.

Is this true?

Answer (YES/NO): NO